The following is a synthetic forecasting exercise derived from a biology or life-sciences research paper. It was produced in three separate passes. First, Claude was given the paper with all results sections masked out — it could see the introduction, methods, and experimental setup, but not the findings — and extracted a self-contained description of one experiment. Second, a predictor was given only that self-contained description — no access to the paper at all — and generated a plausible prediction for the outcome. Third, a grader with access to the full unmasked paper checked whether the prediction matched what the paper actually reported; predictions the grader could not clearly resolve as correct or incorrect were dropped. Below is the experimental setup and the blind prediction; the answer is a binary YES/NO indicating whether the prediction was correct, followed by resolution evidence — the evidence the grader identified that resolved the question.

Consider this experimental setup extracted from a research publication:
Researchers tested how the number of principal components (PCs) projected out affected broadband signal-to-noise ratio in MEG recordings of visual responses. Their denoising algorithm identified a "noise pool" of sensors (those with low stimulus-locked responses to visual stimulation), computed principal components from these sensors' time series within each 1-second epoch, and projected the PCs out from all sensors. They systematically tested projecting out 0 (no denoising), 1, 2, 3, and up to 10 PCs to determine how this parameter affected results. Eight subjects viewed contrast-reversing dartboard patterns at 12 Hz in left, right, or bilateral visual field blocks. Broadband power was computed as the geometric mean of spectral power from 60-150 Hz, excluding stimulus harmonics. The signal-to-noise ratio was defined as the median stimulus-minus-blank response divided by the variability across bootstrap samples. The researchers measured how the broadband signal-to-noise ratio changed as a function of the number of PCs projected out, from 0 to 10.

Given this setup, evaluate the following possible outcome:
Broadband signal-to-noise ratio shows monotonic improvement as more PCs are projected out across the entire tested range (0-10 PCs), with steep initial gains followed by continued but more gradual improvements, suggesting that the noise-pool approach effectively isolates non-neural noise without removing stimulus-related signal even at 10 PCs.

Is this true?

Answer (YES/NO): NO